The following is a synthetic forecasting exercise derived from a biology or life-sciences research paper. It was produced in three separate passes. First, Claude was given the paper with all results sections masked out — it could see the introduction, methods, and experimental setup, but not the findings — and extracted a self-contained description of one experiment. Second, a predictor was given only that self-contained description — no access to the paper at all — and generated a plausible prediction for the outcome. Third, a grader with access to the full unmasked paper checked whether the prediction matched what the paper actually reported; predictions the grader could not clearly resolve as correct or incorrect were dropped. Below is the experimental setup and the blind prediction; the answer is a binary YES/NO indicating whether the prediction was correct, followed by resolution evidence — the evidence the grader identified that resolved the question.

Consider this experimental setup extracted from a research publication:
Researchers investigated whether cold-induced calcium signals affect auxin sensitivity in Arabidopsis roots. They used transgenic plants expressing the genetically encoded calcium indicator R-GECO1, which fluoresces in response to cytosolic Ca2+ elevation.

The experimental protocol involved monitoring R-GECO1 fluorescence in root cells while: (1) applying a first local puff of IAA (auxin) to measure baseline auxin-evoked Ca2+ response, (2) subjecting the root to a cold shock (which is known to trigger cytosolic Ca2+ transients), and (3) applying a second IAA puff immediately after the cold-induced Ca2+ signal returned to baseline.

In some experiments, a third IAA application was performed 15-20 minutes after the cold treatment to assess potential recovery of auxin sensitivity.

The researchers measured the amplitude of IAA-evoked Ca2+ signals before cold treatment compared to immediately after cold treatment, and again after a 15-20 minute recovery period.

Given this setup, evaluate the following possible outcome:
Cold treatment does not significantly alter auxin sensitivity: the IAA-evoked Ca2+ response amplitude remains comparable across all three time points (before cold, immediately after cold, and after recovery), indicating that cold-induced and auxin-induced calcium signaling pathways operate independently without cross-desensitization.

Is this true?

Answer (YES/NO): NO